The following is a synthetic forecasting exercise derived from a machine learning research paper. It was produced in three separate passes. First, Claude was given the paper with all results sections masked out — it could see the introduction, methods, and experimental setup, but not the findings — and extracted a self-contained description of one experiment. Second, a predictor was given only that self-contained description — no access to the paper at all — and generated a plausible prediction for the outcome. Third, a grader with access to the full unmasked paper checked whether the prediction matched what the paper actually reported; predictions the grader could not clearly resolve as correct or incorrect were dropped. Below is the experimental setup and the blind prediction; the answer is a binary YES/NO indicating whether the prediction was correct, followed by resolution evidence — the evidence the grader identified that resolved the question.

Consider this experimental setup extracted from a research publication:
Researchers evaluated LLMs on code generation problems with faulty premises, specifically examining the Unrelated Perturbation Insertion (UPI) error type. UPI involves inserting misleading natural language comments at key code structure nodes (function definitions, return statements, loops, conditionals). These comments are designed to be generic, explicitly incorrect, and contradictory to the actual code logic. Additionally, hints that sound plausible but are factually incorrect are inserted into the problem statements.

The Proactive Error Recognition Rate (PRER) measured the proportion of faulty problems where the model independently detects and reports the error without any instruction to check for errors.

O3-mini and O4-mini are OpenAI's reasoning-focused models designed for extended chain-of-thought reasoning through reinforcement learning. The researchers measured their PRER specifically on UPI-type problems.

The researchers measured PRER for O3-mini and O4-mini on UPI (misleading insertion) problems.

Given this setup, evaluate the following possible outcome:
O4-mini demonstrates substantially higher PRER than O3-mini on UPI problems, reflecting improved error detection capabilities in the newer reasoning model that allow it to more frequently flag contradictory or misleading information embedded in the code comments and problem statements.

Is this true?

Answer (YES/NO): NO